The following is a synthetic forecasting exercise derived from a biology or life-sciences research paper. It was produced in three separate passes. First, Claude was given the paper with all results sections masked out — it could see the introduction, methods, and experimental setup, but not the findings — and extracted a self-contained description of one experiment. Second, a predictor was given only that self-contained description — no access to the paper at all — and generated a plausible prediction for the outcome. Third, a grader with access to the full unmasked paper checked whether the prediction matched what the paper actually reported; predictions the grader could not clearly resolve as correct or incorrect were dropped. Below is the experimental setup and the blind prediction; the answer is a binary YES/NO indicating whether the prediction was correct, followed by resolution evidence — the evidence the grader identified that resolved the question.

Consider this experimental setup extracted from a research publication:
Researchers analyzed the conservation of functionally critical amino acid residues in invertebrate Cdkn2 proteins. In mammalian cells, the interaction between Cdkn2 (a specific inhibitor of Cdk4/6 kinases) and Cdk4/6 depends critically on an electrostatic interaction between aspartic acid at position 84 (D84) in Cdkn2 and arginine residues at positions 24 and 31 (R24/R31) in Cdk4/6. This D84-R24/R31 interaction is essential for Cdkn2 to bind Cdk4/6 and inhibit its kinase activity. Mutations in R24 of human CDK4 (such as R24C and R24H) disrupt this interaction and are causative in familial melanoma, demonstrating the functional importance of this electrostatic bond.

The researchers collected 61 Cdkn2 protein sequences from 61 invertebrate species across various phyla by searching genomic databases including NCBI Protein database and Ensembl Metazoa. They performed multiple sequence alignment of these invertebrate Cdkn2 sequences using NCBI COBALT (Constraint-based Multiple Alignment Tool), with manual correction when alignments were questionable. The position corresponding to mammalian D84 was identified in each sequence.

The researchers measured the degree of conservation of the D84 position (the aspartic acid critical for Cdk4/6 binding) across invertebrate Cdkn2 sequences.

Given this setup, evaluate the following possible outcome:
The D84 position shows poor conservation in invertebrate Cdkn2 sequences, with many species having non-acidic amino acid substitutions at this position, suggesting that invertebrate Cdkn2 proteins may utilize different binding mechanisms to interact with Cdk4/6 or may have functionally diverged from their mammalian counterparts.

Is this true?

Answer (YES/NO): NO